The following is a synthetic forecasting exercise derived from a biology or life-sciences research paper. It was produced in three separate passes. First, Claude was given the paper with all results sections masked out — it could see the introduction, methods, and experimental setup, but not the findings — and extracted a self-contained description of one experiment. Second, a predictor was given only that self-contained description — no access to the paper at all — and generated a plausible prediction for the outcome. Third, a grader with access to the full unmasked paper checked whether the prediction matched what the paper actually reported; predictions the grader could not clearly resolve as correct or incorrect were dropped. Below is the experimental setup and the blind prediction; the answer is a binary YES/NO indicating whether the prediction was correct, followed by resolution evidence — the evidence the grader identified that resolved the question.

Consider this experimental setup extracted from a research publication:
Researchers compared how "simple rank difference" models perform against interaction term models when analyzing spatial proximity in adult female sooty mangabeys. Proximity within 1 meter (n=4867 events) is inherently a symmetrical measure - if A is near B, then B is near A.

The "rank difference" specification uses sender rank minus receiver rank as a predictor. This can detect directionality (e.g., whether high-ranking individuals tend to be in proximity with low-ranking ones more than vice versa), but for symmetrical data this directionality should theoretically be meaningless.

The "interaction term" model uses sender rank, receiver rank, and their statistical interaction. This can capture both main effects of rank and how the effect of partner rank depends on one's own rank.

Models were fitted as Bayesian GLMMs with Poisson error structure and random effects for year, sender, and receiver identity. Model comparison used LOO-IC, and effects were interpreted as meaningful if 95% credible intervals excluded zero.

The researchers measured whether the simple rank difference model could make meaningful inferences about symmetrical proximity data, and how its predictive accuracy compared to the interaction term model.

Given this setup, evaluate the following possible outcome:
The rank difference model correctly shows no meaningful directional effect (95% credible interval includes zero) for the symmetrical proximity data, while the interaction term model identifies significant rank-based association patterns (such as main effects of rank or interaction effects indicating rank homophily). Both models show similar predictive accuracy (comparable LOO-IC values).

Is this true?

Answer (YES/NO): NO